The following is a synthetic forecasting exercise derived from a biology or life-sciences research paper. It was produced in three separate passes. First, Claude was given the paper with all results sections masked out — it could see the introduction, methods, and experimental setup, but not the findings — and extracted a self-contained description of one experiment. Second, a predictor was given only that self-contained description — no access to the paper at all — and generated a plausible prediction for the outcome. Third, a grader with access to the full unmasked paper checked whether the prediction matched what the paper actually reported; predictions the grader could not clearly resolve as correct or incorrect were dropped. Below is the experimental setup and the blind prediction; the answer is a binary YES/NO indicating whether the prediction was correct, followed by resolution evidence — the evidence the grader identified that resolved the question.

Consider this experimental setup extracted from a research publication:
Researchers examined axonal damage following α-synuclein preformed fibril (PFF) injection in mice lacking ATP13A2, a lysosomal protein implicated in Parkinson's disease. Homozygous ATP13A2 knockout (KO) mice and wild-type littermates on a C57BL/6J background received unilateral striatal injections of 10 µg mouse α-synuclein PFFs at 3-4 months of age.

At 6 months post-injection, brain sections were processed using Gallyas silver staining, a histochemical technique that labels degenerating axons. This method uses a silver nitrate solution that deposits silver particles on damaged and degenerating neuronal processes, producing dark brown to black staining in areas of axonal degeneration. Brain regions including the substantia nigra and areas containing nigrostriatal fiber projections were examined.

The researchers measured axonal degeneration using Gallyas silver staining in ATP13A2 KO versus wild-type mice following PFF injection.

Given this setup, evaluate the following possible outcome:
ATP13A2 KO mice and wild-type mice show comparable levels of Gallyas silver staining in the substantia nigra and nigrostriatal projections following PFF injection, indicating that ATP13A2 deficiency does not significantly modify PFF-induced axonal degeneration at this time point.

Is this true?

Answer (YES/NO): YES